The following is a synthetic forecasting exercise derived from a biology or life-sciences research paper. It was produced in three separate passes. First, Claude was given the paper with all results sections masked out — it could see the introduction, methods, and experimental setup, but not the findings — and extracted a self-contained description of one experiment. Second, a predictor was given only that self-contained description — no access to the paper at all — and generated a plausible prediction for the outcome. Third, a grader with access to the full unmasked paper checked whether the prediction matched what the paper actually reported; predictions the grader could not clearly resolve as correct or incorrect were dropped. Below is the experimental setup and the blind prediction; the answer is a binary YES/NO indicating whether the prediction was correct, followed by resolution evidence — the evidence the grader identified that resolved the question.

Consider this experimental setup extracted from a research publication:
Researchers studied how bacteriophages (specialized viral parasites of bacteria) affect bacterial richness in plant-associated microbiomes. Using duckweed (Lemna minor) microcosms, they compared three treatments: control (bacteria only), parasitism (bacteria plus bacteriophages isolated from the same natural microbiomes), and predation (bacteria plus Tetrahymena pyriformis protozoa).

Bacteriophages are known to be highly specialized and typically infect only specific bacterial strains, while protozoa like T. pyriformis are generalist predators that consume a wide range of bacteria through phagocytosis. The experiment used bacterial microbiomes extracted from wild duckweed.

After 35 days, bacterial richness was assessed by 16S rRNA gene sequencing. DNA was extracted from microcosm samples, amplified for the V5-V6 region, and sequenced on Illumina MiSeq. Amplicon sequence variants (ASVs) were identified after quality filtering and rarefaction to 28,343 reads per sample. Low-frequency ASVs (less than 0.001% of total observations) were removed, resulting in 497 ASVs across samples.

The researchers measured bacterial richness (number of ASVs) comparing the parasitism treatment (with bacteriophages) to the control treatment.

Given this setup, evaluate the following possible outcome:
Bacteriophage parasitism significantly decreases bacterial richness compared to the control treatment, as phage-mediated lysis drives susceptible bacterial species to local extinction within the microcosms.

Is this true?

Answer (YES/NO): YES